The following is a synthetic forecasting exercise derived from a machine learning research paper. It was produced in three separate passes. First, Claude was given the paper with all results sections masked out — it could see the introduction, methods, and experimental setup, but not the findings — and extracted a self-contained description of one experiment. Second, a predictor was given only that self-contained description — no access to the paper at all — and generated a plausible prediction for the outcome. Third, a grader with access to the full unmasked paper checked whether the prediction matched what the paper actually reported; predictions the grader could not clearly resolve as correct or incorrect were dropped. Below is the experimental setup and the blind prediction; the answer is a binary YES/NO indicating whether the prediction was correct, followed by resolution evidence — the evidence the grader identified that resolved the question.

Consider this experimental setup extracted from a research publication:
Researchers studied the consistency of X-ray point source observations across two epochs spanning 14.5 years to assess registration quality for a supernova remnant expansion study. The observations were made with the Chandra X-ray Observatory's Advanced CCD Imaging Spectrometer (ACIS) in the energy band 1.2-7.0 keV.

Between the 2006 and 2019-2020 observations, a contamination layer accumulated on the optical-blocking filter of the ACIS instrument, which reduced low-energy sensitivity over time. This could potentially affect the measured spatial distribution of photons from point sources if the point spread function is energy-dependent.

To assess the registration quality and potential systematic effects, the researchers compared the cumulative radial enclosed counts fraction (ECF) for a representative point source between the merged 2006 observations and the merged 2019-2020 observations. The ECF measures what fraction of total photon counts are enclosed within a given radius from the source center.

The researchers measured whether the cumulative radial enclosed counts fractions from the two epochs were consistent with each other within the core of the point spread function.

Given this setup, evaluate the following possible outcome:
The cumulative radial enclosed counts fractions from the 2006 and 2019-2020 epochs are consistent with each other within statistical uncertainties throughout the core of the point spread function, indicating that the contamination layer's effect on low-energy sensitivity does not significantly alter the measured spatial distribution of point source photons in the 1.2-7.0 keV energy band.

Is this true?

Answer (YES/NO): YES